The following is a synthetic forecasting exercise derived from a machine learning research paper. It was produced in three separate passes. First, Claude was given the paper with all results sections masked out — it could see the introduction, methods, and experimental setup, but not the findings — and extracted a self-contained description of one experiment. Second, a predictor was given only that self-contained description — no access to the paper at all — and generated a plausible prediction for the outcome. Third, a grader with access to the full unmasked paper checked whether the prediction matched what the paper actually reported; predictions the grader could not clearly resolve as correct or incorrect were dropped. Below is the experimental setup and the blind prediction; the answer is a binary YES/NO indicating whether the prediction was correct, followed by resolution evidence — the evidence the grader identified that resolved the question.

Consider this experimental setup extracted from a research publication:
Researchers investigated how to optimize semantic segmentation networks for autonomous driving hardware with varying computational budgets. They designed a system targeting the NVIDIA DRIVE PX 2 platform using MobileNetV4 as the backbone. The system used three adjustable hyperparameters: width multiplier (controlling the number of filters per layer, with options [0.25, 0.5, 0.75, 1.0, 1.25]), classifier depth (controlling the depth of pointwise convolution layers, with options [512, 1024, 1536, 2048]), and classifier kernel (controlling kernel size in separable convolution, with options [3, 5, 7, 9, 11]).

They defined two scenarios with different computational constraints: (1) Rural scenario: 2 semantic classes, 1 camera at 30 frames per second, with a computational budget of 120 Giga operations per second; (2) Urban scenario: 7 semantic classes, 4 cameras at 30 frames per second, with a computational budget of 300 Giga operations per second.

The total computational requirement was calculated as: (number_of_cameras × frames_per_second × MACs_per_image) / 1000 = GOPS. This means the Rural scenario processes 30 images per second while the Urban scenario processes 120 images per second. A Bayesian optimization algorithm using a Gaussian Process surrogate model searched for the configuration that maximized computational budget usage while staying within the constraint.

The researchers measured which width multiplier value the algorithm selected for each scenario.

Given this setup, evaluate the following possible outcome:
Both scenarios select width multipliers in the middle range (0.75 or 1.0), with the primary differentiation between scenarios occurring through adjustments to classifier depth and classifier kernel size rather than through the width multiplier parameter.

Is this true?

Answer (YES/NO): NO